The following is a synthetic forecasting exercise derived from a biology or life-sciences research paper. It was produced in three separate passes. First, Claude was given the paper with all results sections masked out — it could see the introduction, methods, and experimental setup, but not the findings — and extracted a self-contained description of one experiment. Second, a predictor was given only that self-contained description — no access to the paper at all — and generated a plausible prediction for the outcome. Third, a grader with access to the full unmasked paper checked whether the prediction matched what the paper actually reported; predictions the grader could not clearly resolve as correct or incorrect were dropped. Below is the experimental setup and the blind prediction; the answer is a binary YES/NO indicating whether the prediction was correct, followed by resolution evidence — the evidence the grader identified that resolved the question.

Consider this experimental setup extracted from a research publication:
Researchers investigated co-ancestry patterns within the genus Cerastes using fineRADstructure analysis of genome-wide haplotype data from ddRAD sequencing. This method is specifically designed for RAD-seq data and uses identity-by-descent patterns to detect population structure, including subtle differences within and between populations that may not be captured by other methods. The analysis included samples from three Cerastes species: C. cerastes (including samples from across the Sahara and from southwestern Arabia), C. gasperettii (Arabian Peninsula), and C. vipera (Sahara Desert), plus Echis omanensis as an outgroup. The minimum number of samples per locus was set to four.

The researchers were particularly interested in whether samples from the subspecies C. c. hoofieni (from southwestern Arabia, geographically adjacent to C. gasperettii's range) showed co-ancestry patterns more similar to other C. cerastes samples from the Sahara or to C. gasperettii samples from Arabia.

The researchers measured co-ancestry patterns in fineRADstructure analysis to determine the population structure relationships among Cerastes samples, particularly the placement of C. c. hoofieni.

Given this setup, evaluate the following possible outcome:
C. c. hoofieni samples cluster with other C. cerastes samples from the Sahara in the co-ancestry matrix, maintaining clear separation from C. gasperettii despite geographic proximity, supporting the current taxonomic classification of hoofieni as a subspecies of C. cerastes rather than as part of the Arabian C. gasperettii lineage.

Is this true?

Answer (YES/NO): NO